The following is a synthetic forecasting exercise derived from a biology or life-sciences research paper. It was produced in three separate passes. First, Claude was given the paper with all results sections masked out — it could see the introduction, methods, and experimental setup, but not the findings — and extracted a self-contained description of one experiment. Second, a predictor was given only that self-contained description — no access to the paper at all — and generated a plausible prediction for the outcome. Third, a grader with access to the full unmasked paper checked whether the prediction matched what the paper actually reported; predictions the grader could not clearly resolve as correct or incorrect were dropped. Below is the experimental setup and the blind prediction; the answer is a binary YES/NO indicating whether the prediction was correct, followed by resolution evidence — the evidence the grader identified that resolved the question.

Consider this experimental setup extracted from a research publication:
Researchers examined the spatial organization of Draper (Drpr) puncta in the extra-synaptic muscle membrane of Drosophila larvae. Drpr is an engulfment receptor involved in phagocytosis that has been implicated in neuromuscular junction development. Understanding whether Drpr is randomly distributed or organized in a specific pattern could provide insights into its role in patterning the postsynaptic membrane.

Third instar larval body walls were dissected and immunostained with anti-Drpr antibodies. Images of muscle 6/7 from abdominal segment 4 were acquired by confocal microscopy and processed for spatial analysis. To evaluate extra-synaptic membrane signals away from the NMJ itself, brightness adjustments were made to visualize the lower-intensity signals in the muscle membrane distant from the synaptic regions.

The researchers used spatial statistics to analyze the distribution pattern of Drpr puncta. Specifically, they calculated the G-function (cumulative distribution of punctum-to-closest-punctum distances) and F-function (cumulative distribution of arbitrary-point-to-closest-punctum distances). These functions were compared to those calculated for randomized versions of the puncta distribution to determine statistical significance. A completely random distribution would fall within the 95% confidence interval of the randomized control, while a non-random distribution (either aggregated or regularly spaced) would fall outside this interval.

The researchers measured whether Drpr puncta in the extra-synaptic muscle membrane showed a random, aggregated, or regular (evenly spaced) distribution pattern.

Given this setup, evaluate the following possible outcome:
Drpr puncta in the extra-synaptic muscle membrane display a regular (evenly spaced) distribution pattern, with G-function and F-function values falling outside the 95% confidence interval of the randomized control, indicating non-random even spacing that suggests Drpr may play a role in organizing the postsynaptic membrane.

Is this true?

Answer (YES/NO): YES